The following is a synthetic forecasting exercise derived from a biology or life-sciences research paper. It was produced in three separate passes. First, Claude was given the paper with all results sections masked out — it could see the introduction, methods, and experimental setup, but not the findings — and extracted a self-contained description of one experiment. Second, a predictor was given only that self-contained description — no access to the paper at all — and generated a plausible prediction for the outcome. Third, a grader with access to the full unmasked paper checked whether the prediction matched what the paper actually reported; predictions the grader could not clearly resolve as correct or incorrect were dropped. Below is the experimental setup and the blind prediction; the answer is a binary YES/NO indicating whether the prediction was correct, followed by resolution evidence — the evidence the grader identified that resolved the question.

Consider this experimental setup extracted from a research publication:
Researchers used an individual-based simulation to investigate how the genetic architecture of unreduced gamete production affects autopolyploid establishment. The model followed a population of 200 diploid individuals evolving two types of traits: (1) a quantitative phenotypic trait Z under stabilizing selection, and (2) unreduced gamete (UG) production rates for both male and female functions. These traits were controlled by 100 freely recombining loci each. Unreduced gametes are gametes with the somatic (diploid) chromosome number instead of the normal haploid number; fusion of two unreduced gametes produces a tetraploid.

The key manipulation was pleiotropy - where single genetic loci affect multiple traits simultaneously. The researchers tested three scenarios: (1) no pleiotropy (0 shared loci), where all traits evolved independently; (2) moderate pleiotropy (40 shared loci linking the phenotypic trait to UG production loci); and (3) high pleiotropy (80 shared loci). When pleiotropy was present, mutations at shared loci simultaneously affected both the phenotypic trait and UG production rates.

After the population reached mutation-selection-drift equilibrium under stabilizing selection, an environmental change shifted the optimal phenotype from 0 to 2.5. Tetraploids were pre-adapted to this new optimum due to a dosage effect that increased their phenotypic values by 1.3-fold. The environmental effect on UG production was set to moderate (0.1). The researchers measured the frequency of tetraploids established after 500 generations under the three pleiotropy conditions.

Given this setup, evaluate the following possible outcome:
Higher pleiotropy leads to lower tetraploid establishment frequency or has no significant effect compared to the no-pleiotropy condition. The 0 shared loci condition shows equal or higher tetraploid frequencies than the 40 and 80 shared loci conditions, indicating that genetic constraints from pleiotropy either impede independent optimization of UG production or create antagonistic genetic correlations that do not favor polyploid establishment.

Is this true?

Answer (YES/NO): YES